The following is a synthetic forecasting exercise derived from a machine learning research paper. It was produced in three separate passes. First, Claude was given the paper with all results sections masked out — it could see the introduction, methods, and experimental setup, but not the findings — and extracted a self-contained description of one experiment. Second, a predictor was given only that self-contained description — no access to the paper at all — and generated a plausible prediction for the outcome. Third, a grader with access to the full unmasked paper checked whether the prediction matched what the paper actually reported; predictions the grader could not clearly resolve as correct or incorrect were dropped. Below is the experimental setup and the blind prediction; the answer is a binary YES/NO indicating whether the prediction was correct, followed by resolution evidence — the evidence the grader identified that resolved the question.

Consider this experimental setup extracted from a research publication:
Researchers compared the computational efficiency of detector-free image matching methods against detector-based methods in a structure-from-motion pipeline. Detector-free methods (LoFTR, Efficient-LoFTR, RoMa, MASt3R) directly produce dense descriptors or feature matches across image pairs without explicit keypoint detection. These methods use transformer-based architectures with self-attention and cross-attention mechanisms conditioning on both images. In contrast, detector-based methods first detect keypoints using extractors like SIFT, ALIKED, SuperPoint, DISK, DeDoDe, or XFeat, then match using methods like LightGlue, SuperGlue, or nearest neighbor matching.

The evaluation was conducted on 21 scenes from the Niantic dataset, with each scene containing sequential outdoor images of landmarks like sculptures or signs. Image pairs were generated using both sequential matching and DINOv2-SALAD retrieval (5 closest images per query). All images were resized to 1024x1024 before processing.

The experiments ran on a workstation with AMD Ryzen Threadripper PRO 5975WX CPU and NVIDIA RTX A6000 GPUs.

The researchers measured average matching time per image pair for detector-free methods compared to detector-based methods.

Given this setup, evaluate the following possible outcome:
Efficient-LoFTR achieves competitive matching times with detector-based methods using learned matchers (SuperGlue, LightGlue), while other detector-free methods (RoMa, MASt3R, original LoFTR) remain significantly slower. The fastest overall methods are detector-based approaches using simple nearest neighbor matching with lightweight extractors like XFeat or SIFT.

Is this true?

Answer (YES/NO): NO